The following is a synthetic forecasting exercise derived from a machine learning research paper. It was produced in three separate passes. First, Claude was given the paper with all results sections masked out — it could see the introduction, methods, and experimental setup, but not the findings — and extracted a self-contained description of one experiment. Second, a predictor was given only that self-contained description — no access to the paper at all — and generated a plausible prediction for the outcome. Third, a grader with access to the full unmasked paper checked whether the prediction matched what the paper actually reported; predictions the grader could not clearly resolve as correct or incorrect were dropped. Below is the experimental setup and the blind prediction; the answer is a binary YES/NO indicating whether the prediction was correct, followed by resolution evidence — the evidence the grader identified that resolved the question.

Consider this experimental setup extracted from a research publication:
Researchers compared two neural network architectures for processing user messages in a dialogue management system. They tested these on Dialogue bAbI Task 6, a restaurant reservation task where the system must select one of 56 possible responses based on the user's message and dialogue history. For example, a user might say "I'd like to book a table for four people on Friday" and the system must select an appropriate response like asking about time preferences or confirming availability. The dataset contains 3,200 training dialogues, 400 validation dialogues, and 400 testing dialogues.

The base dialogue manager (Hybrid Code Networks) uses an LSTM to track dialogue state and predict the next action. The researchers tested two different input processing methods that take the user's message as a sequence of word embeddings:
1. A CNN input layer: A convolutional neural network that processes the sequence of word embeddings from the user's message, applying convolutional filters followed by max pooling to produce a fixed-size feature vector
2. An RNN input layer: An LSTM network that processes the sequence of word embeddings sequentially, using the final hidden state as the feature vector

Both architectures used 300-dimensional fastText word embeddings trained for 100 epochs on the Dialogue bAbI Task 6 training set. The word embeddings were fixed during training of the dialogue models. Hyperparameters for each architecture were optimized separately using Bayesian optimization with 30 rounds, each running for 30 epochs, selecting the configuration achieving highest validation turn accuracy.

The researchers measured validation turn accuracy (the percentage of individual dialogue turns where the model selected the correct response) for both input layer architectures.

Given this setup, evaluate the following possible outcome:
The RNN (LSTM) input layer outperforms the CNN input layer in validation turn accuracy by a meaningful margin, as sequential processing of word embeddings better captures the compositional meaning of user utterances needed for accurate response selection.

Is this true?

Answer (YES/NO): NO